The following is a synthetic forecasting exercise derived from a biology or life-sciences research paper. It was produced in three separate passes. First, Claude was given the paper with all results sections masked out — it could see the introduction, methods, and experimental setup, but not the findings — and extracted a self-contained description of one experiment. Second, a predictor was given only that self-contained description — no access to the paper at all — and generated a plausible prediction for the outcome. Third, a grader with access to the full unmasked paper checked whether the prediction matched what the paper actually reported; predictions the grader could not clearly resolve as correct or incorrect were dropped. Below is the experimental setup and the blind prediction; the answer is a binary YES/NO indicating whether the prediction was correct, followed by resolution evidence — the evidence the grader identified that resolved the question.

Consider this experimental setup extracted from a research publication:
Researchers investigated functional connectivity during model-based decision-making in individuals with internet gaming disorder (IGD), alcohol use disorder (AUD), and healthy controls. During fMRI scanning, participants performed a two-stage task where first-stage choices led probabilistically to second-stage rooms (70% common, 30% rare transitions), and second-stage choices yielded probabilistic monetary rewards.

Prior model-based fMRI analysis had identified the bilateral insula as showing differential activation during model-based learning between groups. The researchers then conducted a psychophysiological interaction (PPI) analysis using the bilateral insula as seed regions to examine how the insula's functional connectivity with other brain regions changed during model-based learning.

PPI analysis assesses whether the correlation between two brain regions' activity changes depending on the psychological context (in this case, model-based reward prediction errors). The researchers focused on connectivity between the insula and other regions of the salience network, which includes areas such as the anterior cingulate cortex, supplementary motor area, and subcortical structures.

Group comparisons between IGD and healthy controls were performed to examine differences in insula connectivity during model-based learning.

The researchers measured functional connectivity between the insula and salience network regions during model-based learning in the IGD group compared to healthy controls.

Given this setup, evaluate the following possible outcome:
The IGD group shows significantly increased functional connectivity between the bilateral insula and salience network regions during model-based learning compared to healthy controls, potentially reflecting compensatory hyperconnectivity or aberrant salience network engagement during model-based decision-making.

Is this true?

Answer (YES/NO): YES